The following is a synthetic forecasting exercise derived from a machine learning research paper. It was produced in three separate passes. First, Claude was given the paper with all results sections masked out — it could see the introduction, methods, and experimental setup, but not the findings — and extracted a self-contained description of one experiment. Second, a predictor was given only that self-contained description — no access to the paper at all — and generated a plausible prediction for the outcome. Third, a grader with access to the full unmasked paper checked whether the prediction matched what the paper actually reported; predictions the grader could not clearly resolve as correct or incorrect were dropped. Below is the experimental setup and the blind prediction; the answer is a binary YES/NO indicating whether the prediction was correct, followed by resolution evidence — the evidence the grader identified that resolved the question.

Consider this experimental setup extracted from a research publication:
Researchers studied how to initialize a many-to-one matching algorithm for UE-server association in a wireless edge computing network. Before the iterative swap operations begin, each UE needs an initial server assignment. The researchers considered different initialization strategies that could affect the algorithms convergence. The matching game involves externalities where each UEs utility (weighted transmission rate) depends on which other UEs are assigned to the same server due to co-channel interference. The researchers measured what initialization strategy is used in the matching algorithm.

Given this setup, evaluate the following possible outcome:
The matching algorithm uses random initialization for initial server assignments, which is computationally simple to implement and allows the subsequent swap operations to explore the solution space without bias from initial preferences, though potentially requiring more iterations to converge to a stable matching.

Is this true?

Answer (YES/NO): NO